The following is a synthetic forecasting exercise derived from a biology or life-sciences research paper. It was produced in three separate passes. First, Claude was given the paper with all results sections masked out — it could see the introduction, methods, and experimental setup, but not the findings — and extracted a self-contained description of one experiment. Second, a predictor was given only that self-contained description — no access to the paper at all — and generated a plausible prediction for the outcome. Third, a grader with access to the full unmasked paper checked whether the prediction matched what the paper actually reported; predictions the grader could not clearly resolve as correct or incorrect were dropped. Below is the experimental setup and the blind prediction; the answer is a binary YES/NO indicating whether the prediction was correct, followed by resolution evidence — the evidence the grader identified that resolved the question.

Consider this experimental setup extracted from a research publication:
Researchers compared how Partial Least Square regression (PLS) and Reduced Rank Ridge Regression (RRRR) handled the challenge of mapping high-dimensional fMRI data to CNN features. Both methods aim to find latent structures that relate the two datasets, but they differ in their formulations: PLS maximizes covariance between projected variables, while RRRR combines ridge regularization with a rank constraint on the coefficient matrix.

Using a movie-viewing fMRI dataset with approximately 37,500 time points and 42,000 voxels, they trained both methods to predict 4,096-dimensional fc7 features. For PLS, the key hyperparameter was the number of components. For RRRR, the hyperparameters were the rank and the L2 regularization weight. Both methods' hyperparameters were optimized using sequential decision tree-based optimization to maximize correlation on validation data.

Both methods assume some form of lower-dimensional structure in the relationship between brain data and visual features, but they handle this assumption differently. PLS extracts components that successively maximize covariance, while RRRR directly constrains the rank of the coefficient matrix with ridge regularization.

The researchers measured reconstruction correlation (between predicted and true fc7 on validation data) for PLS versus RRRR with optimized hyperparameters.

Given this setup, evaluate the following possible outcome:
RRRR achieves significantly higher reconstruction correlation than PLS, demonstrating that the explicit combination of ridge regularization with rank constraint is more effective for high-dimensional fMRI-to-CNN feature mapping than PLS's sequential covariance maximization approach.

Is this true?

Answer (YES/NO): YES